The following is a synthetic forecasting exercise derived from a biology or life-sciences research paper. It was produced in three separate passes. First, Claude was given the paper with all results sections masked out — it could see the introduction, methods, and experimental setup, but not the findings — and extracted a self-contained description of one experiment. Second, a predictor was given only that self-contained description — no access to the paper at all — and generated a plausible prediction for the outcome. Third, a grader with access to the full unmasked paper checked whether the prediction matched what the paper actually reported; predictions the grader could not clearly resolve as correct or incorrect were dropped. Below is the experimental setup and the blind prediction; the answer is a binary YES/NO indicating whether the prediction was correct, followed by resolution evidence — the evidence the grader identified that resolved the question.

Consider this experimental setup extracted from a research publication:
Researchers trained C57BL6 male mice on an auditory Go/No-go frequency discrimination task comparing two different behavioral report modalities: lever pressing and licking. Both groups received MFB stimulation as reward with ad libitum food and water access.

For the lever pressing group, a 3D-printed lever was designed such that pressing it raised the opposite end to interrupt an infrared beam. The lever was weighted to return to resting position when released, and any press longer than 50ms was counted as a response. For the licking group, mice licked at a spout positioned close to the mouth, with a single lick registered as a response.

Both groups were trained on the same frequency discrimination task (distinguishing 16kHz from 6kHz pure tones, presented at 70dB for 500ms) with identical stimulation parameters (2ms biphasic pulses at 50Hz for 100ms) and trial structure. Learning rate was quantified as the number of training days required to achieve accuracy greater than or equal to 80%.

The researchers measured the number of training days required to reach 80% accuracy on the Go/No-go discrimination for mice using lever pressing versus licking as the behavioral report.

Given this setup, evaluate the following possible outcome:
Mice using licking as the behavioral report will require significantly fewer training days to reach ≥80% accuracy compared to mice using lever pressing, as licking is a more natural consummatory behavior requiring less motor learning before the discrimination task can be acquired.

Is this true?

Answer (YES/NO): NO